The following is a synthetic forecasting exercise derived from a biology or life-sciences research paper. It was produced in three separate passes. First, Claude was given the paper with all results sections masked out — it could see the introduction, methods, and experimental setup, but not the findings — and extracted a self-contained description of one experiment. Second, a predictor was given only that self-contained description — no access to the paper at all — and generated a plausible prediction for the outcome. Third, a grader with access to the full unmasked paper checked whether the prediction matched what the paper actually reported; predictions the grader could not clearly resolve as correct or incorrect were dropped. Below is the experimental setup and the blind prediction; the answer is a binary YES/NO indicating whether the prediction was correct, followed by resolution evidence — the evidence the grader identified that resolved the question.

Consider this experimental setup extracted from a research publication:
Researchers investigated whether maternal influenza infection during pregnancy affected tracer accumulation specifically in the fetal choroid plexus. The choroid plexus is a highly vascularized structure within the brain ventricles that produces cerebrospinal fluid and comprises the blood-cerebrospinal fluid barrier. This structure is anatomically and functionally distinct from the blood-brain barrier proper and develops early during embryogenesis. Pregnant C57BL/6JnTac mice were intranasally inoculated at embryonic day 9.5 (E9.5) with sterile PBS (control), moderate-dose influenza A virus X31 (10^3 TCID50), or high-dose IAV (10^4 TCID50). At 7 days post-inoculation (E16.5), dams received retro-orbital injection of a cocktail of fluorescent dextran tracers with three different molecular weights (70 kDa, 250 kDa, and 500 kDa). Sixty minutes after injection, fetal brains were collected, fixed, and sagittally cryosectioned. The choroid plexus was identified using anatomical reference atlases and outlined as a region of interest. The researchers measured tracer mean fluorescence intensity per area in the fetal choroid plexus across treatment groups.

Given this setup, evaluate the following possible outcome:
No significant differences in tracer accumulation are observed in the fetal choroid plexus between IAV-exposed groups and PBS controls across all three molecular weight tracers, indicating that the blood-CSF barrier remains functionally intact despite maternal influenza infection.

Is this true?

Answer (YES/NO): NO